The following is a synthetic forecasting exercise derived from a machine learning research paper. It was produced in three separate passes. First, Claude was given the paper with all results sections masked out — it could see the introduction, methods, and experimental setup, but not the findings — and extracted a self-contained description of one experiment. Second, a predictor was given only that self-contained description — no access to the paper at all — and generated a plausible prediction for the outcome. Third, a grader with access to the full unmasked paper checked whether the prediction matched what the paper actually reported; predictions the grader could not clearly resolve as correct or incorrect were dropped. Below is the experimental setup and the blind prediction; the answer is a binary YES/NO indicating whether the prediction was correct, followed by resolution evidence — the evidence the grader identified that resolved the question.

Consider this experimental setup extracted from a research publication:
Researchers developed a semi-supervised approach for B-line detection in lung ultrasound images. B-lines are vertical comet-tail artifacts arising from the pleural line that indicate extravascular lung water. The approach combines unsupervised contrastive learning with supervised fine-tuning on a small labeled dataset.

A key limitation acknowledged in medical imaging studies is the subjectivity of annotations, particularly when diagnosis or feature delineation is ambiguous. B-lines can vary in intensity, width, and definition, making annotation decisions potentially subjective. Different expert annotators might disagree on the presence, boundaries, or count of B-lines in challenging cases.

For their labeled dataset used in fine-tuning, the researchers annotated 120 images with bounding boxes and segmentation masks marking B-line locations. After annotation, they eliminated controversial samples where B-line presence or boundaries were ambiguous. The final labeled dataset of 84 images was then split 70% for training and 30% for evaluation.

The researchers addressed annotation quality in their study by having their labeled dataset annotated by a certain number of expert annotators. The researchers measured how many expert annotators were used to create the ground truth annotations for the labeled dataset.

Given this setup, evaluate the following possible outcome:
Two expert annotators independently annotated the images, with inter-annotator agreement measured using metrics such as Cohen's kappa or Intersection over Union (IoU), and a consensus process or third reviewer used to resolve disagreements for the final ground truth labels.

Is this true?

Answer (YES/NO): NO